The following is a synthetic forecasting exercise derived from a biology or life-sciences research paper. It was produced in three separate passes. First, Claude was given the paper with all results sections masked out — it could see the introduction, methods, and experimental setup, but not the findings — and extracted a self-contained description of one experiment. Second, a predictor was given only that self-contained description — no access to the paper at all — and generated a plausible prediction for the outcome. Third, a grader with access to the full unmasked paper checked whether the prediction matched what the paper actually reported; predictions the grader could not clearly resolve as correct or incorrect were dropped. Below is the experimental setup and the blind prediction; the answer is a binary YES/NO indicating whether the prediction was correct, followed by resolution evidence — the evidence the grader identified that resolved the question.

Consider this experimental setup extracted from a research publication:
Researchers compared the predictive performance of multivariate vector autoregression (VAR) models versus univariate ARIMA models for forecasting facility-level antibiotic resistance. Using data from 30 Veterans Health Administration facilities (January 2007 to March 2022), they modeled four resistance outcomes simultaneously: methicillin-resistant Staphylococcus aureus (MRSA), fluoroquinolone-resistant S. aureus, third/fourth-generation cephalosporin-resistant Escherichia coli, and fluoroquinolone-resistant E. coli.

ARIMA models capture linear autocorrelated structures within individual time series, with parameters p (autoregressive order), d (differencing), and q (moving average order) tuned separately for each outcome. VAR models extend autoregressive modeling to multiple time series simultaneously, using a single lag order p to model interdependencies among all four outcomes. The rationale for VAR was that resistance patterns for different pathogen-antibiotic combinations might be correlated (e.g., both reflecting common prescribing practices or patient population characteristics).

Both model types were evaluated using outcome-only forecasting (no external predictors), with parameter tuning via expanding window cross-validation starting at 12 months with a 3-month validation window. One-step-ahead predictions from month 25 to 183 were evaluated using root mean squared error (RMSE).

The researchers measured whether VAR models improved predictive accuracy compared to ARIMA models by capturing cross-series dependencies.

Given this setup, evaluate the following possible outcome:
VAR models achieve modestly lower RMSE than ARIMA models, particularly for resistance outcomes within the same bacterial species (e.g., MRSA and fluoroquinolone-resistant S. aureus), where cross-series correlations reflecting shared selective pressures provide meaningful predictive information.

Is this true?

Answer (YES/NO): NO